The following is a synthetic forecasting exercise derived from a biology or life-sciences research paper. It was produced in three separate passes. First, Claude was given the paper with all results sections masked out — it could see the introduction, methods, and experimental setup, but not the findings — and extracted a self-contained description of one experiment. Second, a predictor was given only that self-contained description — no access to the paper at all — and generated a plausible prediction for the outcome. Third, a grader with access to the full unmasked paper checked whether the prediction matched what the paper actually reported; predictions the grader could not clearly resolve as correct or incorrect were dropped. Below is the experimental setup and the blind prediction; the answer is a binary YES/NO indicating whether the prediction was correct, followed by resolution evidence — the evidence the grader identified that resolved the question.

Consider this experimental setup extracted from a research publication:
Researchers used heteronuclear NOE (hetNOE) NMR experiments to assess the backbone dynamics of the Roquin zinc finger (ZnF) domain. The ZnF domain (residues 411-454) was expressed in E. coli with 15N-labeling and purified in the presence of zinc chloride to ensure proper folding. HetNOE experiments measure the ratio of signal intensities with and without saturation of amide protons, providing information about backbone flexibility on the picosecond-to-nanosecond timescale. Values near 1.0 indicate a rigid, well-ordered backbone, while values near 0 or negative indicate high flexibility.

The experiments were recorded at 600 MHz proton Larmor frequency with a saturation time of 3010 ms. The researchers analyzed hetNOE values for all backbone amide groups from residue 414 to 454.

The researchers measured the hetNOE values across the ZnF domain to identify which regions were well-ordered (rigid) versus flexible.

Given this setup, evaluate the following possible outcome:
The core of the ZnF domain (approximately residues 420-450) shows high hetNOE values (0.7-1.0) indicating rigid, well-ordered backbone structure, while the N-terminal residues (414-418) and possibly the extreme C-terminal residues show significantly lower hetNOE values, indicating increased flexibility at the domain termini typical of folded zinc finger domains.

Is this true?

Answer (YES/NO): NO